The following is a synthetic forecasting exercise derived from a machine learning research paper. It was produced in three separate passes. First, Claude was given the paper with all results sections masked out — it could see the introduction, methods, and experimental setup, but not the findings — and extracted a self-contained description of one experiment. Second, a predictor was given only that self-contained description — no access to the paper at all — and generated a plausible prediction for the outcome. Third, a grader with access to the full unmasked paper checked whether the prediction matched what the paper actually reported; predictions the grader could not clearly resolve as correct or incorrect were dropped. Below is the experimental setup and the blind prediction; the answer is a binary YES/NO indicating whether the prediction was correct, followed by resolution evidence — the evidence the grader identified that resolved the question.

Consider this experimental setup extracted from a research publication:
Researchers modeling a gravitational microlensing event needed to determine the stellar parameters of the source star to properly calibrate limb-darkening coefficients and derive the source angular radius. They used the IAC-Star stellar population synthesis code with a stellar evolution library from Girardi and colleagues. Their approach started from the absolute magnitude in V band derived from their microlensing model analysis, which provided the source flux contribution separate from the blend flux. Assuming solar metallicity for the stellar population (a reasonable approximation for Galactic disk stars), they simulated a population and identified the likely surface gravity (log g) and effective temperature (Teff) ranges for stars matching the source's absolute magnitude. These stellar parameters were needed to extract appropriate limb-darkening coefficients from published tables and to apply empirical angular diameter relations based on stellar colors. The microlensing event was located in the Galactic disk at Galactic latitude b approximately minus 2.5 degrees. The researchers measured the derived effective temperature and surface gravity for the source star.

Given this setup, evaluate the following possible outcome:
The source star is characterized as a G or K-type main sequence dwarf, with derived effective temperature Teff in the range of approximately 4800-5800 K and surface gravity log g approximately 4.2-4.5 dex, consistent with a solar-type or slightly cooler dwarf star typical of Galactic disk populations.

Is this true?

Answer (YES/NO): NO